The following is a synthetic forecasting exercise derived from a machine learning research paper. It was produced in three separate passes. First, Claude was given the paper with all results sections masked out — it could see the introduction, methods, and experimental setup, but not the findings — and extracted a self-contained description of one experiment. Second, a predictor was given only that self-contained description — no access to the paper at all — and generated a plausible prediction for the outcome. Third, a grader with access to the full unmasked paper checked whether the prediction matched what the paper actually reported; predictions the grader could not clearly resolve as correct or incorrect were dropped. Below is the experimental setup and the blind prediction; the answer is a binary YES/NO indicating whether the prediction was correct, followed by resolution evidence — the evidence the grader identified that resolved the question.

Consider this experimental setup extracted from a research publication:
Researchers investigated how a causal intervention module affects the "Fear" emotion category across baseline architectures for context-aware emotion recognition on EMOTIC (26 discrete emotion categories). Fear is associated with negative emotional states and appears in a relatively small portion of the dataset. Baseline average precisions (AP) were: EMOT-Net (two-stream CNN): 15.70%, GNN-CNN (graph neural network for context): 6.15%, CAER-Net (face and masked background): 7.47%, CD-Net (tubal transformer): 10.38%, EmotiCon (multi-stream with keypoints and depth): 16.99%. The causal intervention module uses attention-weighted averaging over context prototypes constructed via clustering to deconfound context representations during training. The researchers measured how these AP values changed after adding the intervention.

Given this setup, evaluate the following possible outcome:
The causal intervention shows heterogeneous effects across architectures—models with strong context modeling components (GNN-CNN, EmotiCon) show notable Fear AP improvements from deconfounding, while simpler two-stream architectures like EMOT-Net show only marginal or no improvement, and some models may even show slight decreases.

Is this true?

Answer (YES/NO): NO